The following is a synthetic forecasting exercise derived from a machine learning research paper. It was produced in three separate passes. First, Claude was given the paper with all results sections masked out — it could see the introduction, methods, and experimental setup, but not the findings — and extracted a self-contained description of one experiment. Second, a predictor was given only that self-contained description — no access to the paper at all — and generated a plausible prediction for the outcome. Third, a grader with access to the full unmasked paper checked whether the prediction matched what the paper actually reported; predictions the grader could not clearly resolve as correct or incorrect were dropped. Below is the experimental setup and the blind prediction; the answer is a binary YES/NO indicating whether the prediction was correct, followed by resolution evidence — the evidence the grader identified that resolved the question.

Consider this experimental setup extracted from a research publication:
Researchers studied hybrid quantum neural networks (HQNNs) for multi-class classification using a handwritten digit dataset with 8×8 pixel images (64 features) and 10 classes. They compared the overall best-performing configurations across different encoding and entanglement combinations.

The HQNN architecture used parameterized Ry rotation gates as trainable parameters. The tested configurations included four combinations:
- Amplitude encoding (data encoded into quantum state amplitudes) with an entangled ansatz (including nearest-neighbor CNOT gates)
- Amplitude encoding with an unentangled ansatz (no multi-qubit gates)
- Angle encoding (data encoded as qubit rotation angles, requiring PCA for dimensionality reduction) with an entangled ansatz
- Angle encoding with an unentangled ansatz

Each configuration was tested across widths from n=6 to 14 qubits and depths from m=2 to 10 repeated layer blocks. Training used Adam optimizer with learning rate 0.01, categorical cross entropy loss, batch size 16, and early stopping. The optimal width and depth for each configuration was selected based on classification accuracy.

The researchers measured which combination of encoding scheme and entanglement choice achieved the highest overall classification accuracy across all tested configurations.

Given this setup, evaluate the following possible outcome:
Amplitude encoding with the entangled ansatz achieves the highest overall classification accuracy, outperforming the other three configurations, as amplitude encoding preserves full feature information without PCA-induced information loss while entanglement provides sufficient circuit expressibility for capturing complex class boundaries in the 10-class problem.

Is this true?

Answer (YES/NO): NO